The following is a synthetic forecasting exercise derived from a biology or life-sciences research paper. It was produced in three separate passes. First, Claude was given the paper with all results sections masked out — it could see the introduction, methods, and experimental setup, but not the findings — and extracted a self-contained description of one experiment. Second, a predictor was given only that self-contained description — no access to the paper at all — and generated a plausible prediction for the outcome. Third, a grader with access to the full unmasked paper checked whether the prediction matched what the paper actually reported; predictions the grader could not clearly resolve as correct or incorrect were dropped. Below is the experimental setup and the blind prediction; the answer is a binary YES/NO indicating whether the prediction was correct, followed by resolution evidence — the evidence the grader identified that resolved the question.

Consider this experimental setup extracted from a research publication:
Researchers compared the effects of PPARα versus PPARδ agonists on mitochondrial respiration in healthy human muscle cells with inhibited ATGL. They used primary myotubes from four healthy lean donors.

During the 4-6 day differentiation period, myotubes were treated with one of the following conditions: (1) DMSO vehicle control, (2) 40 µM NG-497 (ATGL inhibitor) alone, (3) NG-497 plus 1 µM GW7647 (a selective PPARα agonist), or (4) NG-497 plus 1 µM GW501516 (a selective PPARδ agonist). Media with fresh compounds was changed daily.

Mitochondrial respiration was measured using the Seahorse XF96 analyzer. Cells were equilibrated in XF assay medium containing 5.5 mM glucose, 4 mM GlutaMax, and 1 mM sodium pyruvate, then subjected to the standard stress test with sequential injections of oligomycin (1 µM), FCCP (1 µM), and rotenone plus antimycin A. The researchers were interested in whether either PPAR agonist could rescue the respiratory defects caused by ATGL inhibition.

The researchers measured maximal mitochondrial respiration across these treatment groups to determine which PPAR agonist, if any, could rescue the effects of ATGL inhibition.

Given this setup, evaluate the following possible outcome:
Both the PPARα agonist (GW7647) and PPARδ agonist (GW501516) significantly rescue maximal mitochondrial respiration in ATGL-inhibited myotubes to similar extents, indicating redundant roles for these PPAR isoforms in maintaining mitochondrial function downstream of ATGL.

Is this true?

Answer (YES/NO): NO